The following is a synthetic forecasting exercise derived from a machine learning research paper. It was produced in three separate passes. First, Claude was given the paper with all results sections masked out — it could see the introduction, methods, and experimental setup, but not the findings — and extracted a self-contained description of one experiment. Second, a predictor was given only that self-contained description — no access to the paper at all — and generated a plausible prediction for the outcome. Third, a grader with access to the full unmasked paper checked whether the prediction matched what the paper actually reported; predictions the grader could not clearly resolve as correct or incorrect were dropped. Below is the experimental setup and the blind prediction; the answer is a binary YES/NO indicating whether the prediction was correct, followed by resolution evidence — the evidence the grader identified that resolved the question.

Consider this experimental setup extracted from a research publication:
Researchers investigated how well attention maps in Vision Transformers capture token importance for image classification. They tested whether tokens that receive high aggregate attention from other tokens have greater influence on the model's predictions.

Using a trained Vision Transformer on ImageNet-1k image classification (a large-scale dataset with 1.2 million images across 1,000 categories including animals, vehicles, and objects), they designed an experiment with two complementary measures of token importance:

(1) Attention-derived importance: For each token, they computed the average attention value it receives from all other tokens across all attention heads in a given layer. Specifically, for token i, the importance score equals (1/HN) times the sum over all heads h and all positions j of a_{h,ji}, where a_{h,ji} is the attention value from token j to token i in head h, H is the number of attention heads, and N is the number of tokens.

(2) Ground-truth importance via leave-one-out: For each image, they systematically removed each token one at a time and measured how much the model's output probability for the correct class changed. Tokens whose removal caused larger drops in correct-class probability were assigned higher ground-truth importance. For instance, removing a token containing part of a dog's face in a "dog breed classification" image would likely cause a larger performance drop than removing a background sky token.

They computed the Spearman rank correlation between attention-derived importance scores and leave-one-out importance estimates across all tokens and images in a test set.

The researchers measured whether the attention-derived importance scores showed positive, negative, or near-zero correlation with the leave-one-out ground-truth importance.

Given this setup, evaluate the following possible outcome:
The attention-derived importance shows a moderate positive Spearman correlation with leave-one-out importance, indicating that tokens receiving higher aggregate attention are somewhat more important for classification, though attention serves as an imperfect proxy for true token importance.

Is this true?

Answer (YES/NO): NO